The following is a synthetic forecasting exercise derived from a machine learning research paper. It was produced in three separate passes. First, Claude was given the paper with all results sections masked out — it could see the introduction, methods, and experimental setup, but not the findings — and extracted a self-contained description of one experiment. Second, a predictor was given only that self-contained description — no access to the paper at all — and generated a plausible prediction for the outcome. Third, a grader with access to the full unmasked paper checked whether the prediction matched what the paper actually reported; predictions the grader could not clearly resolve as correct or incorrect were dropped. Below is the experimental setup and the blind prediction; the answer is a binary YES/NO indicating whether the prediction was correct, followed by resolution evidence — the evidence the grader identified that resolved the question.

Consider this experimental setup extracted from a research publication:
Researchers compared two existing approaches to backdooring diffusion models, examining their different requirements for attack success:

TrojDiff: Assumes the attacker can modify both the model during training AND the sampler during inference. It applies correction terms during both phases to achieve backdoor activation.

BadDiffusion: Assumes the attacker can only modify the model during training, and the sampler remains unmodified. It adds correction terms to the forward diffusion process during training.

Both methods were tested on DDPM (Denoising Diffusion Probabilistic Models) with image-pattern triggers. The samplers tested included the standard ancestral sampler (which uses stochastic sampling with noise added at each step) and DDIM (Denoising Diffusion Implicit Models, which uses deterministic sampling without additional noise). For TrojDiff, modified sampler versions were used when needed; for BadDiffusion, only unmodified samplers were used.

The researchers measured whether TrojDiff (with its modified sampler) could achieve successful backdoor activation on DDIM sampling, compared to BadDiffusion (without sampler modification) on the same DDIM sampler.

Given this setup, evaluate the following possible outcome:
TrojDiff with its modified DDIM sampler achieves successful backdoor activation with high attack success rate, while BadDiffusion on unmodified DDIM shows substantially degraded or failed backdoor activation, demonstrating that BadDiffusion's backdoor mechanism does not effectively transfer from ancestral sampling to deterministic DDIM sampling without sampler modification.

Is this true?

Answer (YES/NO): YES